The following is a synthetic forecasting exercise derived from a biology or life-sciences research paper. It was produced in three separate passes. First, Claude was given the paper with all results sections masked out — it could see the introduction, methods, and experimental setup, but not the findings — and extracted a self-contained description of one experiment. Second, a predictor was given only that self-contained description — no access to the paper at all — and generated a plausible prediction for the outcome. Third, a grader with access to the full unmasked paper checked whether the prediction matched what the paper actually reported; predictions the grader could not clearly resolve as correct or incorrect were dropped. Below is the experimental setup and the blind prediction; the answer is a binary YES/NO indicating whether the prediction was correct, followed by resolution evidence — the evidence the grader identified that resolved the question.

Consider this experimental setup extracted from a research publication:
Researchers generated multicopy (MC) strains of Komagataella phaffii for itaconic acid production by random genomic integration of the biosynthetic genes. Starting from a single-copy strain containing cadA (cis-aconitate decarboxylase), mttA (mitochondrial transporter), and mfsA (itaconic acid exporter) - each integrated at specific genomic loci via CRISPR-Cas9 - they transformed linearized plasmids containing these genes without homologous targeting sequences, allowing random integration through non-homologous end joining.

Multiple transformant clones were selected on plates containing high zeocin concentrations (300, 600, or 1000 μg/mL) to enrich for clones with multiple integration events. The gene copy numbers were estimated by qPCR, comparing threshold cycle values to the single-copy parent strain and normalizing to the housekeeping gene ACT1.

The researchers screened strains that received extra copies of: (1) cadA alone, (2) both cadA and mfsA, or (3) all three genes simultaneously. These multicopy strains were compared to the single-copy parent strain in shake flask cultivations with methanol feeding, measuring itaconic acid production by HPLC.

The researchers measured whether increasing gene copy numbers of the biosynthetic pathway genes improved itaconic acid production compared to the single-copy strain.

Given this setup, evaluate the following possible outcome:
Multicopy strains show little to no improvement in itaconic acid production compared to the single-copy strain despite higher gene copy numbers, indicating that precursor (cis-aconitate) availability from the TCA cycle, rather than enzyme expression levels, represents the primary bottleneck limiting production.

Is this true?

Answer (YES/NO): NO